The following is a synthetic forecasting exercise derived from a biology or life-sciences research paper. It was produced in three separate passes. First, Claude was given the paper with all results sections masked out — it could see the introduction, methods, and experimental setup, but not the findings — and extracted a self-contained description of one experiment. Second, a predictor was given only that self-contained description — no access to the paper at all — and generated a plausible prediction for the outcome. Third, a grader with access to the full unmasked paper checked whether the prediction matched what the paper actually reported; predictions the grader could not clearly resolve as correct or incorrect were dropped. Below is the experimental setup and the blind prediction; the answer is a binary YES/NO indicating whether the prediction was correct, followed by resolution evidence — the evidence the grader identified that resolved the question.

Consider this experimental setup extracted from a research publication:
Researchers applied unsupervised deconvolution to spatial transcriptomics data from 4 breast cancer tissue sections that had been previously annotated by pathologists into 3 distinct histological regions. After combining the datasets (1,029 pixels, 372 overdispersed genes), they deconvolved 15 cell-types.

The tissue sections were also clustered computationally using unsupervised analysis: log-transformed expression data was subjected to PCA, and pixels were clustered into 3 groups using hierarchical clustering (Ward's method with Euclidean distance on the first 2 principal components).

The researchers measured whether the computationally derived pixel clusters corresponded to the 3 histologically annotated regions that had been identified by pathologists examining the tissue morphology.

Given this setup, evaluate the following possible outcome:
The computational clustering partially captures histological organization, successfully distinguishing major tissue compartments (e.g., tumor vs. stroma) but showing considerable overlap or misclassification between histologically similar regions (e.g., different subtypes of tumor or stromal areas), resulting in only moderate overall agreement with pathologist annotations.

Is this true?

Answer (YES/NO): NO